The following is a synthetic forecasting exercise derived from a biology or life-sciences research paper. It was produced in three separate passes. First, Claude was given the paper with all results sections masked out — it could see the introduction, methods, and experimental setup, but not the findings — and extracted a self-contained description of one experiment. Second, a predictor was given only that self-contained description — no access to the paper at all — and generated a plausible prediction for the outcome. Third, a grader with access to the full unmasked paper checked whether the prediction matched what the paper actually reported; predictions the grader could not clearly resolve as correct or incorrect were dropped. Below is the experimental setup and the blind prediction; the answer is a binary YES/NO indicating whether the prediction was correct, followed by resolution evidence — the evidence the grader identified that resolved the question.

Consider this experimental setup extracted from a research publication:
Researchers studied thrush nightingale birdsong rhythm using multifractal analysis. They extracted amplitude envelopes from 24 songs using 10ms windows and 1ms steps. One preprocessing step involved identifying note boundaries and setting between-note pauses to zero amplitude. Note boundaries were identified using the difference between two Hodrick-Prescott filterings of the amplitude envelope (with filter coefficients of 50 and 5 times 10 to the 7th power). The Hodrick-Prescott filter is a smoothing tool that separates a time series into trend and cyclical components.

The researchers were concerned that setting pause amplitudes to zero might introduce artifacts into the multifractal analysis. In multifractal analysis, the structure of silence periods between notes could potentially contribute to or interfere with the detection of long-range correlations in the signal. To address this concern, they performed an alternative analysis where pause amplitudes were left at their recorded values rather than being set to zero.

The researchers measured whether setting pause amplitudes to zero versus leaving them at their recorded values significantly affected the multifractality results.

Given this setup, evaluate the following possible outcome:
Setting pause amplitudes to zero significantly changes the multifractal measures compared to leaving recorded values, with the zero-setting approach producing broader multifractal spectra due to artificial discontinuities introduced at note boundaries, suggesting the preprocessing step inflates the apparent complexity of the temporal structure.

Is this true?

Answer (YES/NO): NO